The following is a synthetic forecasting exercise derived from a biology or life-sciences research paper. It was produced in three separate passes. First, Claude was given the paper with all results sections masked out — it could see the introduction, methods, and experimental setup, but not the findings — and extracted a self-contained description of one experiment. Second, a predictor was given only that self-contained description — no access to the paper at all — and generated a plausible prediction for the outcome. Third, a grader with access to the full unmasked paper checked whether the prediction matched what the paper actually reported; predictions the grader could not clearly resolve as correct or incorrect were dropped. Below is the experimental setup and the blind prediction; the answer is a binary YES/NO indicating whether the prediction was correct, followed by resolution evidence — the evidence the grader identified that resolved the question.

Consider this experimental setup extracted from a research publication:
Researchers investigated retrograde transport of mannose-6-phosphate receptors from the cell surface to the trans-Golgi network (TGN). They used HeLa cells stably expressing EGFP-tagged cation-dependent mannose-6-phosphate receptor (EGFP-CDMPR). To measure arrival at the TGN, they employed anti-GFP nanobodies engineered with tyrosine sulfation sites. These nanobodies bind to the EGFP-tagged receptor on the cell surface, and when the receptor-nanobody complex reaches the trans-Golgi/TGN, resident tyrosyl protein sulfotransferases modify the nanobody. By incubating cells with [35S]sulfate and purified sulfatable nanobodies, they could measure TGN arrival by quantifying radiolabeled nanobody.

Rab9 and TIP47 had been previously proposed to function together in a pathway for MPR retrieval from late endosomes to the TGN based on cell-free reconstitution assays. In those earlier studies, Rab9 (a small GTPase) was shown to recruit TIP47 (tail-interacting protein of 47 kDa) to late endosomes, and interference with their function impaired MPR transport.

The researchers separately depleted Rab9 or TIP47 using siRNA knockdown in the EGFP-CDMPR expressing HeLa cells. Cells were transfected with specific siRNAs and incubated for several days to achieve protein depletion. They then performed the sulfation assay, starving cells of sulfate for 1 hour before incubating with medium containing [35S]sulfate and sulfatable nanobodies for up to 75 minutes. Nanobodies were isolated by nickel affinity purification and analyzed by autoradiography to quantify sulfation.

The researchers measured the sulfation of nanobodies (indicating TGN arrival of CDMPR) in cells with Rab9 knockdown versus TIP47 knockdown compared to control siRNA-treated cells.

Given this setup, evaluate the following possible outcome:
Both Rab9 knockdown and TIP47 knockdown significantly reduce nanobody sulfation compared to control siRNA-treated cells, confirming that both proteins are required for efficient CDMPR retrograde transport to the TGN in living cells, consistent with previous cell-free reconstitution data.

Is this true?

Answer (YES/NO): NO